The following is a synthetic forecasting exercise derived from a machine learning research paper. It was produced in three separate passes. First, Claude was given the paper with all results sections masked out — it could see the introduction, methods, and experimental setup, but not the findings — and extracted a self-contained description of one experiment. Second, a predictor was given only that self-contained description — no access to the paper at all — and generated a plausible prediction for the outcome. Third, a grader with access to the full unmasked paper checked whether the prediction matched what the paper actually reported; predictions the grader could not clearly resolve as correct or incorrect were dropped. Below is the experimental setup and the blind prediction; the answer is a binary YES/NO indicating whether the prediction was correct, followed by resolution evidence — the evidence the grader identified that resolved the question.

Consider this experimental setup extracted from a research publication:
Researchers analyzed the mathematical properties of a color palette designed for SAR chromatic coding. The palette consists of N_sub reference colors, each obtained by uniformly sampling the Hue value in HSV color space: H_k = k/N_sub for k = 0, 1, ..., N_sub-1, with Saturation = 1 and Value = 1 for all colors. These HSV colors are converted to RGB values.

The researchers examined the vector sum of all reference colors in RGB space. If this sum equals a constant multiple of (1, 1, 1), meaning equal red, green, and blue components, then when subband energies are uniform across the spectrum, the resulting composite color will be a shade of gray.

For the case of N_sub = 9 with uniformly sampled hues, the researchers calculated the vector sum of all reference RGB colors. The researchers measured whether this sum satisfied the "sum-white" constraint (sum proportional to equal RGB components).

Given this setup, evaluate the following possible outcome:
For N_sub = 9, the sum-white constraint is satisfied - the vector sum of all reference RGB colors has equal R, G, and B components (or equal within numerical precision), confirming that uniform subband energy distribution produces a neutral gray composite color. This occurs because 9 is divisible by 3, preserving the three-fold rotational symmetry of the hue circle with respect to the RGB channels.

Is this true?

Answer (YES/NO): YES